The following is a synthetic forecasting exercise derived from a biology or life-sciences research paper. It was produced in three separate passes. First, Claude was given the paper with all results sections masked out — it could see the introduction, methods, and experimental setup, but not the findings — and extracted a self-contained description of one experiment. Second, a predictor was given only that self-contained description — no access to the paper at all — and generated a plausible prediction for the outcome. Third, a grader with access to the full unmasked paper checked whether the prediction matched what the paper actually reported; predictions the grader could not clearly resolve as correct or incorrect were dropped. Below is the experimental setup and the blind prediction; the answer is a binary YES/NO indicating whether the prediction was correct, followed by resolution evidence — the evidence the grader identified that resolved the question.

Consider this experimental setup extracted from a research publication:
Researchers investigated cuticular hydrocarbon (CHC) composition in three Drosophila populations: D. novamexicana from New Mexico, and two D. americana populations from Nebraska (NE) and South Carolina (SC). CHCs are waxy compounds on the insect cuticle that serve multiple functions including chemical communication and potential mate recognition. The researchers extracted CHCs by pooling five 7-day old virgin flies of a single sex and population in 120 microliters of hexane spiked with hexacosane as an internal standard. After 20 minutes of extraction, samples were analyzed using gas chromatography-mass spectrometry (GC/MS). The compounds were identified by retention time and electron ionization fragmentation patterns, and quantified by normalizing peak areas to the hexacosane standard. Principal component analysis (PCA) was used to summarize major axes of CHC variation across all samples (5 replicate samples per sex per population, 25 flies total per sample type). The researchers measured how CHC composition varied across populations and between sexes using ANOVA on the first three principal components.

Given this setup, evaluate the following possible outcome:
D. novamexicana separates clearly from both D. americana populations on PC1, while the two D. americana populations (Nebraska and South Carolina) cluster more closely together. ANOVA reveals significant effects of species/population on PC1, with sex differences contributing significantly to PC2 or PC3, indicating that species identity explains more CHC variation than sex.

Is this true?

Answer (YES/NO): NO